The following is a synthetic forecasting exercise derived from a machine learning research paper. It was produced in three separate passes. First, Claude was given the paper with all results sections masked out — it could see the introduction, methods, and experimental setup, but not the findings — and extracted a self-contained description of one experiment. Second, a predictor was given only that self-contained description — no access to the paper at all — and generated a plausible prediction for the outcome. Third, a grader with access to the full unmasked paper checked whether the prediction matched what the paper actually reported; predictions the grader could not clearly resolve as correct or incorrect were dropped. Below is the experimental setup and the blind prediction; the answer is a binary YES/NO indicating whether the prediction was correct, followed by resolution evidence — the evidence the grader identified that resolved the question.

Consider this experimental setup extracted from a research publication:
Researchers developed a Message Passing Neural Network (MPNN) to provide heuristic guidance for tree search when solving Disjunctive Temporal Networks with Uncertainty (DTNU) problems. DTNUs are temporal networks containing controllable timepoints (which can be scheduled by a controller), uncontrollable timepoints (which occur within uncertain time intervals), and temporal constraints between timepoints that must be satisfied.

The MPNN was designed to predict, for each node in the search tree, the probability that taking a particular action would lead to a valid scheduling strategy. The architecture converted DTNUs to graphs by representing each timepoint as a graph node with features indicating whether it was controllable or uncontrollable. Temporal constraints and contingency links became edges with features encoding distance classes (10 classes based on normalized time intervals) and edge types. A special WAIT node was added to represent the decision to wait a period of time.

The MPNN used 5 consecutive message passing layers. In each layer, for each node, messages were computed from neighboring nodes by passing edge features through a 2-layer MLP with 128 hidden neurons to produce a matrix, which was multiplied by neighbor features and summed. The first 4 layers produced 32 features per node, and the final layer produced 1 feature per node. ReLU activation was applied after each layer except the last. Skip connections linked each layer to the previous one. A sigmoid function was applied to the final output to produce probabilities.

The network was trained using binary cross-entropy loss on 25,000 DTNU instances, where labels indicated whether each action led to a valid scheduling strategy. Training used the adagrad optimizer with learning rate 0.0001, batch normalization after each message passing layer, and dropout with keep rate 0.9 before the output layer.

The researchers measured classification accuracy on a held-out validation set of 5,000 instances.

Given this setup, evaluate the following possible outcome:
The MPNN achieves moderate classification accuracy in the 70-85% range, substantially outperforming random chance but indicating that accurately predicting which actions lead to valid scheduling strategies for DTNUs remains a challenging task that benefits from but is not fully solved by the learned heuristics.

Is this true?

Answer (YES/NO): YES